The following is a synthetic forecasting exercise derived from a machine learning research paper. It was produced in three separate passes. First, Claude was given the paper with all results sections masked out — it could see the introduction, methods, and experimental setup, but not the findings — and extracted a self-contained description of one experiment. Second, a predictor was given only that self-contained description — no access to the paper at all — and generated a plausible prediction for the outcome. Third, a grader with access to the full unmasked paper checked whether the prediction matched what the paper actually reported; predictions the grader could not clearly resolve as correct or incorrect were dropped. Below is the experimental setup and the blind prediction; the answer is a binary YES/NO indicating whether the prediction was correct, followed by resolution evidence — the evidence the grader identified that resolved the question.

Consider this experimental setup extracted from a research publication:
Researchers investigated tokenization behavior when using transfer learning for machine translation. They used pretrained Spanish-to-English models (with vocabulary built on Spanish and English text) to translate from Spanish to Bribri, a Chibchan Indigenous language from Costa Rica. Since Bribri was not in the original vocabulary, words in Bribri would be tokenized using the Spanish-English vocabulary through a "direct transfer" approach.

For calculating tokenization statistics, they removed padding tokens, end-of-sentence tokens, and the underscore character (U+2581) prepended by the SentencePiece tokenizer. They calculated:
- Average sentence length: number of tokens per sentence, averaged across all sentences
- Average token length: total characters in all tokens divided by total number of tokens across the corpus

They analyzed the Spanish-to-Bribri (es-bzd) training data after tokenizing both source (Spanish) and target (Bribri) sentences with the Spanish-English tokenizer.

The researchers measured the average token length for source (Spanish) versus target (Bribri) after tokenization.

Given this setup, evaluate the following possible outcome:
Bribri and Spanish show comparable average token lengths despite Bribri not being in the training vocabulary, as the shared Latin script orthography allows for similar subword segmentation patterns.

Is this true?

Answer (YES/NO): NO